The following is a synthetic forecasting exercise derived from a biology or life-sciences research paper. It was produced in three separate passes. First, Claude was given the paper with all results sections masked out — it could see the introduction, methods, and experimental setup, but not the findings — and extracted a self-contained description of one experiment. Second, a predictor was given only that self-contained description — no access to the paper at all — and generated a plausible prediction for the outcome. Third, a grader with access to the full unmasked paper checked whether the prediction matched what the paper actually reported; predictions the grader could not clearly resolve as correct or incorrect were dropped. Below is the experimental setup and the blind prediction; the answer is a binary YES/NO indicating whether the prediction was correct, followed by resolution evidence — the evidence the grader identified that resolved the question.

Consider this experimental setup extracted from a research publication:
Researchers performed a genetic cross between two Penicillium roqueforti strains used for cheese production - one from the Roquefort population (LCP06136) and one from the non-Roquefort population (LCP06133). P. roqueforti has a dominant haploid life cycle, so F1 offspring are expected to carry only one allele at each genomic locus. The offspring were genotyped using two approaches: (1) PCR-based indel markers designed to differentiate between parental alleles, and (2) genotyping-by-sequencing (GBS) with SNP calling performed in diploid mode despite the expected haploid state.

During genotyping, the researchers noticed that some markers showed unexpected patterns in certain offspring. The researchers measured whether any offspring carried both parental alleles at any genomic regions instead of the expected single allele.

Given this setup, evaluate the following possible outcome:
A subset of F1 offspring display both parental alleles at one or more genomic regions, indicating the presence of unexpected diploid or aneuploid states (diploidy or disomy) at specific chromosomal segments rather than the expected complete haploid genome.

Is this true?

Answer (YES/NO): YES